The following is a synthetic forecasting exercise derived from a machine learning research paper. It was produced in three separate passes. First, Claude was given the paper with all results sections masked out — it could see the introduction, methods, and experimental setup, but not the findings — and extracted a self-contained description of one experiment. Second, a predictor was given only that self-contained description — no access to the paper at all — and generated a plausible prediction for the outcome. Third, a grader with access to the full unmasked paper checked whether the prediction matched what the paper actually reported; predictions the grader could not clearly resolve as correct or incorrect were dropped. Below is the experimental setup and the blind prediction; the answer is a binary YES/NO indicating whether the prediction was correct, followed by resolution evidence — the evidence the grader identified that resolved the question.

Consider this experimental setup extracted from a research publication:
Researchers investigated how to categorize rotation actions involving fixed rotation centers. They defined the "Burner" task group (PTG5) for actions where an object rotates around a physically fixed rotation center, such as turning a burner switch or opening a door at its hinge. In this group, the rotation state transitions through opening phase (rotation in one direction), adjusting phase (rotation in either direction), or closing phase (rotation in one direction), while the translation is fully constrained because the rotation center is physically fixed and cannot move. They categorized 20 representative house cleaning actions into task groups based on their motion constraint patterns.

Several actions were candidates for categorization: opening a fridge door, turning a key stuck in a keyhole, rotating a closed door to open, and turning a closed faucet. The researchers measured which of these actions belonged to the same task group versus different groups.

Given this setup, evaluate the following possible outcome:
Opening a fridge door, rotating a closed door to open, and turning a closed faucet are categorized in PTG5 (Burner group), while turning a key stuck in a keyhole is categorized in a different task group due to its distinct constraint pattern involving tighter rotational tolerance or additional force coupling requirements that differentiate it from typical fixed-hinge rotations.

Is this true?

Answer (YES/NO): NO